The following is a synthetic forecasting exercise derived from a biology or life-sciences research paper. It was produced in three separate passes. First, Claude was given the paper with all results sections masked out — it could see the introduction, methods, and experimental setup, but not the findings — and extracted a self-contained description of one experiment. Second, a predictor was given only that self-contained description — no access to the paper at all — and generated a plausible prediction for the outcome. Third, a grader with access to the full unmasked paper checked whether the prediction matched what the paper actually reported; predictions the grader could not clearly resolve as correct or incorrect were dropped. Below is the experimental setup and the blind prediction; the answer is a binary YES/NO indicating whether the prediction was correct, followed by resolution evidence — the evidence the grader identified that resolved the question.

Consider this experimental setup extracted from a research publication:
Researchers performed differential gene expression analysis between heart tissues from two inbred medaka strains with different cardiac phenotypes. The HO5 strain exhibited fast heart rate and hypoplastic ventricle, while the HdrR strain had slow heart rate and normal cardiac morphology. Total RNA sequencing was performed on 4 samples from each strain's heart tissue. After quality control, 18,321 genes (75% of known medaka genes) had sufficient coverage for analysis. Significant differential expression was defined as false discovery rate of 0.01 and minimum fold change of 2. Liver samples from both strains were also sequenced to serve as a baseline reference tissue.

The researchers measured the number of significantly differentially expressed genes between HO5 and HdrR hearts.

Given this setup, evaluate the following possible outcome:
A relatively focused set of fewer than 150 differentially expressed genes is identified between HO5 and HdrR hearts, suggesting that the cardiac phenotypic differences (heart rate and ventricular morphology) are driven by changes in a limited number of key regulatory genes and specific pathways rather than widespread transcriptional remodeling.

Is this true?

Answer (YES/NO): NO